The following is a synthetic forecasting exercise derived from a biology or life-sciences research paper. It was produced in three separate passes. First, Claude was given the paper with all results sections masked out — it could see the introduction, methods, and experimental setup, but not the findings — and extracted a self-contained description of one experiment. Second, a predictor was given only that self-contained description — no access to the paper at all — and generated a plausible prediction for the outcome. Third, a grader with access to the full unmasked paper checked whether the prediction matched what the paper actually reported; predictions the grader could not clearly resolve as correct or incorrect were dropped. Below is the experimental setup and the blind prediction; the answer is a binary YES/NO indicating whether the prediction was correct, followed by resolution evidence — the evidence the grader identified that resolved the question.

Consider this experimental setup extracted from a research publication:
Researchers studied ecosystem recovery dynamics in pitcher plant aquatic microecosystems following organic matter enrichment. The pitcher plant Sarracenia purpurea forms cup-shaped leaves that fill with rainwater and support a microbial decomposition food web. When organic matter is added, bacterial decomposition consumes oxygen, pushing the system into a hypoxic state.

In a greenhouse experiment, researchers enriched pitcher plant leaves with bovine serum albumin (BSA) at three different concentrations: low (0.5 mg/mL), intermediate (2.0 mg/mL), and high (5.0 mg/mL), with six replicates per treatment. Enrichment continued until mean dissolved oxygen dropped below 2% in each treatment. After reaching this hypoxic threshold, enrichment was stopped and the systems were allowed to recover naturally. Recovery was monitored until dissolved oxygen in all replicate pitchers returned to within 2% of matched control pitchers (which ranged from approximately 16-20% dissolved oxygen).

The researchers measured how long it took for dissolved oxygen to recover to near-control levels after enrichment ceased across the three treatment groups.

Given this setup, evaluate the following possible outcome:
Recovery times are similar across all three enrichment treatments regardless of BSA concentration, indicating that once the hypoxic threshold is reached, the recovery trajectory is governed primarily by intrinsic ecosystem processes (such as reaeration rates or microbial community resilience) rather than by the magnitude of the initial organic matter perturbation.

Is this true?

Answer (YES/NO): NO